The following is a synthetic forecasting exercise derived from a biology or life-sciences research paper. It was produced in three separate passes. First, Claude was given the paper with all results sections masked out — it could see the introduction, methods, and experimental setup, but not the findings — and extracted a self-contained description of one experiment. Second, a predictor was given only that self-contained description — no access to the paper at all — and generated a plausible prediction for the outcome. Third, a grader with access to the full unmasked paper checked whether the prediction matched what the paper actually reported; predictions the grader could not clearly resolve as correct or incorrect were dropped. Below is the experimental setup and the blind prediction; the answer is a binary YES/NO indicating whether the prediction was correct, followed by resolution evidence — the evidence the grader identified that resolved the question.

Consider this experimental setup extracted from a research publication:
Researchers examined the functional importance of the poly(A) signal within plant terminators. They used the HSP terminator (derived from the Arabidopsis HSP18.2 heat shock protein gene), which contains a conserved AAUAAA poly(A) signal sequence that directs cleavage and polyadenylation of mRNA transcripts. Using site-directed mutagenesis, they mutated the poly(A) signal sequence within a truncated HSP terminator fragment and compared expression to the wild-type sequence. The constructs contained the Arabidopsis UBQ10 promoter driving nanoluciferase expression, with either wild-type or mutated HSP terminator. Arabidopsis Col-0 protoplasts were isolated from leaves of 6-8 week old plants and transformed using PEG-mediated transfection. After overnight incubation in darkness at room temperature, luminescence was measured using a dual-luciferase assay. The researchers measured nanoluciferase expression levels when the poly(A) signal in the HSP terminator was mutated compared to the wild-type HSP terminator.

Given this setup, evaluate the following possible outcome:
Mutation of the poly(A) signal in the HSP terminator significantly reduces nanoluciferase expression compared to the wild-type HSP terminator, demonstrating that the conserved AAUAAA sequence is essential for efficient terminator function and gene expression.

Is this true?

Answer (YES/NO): NO